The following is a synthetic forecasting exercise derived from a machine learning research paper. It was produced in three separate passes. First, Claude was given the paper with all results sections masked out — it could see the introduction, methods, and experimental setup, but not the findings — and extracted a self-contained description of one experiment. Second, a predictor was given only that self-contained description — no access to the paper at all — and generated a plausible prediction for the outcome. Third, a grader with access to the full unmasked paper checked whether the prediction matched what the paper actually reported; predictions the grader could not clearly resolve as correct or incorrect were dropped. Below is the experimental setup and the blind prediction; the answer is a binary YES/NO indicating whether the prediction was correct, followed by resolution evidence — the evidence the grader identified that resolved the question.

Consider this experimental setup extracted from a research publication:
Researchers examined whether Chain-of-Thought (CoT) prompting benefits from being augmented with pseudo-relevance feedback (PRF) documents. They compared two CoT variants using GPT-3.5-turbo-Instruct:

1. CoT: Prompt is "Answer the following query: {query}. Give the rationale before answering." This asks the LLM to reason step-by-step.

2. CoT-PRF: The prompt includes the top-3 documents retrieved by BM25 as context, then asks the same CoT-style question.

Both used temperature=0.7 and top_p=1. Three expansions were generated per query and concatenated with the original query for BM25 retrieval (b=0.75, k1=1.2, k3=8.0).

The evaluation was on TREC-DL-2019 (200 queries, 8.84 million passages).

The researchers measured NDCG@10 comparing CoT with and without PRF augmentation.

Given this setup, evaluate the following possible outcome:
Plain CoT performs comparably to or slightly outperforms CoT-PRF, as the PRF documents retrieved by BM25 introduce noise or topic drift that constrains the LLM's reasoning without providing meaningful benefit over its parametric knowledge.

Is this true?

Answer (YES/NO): YES